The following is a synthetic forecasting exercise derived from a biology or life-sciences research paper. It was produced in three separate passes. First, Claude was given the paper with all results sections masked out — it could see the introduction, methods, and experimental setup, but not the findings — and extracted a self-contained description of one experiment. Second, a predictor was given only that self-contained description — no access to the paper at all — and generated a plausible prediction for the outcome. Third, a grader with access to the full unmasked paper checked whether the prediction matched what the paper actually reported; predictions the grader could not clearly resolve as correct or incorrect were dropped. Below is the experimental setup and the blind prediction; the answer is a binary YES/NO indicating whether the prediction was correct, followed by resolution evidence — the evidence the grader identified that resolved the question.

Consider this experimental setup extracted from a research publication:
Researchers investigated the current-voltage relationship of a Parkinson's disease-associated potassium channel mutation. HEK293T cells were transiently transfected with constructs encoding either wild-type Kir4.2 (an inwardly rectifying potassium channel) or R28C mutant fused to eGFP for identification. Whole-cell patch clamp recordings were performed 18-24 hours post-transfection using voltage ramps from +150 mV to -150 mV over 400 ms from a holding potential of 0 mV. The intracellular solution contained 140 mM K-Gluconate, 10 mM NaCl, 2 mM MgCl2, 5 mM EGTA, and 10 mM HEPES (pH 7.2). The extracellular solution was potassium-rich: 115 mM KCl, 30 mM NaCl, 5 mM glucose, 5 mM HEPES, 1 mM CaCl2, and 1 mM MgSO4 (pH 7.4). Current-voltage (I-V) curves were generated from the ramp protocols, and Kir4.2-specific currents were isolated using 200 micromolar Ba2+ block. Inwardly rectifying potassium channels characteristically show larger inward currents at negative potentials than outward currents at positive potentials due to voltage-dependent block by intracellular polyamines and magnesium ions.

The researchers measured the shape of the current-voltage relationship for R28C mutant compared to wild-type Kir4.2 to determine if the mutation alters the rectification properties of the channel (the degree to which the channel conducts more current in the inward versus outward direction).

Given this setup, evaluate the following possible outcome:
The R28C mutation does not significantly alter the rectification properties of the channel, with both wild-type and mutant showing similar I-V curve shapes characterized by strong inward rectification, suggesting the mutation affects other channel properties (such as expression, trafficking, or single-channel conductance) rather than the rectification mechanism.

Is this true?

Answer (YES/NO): NO